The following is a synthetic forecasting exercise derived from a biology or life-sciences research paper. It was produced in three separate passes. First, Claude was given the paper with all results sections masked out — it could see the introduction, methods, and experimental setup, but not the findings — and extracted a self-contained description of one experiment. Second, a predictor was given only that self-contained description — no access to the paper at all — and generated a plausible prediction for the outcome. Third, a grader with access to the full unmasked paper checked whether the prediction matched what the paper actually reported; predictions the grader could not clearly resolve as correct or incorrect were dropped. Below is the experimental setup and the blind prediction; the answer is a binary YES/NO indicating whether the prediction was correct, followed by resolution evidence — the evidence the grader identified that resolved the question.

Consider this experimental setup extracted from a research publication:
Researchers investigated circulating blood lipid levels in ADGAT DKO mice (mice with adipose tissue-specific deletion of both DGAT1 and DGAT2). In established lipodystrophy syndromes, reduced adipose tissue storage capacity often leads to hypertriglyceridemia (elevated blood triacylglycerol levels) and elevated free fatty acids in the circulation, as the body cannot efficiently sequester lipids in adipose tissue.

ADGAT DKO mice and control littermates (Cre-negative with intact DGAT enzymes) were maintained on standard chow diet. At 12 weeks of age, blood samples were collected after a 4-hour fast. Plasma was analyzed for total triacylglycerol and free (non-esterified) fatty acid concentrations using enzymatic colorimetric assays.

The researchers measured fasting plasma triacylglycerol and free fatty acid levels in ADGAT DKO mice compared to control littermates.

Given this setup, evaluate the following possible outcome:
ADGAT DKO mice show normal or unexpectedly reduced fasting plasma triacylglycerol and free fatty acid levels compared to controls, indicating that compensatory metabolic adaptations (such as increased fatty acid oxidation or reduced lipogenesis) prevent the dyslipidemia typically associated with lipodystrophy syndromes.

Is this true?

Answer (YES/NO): YES